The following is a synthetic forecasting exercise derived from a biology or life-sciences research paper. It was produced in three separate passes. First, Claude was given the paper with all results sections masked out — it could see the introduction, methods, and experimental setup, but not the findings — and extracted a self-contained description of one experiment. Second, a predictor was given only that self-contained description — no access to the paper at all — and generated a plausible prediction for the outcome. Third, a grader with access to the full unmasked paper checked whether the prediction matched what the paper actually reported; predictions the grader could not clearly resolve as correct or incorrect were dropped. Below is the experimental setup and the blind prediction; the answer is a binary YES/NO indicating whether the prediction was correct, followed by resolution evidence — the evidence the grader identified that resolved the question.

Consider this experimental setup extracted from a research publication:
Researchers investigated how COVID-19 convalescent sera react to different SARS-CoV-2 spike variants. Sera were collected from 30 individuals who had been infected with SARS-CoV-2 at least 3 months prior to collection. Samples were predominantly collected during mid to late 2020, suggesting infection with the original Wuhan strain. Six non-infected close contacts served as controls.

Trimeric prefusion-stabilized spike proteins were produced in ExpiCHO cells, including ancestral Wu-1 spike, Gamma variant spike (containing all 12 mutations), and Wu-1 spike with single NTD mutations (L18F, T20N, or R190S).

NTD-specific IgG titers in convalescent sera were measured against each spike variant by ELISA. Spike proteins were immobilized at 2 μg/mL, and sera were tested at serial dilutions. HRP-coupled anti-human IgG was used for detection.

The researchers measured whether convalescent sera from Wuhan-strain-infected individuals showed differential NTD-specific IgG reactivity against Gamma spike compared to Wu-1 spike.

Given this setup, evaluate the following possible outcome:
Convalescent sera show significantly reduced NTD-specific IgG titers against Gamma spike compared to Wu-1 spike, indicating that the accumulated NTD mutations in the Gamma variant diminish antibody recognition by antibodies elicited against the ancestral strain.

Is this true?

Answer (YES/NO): NO